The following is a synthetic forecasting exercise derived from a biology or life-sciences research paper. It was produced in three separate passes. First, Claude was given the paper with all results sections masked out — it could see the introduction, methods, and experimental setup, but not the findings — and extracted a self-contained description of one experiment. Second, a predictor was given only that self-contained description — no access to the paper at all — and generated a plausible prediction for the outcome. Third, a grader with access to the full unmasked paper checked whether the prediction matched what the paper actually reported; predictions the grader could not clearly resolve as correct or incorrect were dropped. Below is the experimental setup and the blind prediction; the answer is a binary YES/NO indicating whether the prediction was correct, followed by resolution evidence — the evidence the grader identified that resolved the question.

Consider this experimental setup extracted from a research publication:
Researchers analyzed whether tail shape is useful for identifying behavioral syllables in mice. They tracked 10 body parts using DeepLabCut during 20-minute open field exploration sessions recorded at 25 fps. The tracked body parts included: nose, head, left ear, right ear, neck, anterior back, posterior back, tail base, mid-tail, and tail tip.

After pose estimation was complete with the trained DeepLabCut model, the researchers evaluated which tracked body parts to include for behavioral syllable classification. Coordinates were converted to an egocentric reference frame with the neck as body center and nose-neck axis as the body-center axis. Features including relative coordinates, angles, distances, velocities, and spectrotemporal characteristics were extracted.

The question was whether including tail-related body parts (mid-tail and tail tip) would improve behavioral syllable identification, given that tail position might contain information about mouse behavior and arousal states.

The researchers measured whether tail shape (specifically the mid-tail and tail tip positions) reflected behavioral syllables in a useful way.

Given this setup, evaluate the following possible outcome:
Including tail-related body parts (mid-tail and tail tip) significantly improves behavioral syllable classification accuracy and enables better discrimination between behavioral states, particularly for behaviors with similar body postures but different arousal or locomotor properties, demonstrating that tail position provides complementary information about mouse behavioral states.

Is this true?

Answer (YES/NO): NO